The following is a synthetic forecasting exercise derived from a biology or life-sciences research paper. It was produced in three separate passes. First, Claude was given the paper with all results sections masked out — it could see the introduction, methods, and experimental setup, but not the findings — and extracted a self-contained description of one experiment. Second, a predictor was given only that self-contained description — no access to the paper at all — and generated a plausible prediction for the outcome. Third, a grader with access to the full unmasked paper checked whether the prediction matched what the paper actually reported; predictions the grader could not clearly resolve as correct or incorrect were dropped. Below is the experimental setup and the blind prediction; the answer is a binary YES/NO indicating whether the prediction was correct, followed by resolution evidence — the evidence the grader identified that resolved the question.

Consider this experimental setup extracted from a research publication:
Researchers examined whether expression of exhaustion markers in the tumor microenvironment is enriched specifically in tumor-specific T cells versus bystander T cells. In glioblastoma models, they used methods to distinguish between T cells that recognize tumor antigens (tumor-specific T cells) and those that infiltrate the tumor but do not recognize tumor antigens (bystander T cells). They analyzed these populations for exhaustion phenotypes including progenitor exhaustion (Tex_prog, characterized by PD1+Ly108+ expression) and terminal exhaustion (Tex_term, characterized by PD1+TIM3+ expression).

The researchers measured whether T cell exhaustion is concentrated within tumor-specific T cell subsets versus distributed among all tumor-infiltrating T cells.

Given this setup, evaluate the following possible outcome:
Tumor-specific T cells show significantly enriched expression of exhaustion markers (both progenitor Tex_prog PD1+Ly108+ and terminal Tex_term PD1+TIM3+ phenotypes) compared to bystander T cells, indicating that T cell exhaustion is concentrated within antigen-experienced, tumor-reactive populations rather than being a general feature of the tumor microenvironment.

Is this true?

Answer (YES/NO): YES